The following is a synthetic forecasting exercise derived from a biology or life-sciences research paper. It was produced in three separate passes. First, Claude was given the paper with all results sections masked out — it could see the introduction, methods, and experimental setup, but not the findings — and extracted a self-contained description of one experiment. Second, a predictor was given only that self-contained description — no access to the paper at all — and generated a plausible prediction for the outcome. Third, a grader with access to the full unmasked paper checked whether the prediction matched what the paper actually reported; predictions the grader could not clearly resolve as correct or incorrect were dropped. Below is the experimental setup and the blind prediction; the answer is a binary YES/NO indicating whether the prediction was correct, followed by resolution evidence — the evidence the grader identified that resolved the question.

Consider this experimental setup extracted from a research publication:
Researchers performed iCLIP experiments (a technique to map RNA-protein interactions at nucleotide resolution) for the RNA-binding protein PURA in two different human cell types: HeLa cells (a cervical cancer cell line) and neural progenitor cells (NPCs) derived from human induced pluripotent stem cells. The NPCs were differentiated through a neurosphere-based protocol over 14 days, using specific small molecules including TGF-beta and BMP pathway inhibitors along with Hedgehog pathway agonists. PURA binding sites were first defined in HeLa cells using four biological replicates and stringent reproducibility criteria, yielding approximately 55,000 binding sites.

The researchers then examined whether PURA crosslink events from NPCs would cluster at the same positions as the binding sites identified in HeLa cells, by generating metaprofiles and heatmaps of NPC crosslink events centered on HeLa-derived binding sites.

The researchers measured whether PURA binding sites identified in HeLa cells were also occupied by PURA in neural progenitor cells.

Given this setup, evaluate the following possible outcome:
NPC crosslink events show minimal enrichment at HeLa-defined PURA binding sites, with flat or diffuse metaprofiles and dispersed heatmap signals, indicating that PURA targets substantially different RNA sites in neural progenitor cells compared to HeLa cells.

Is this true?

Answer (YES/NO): NO